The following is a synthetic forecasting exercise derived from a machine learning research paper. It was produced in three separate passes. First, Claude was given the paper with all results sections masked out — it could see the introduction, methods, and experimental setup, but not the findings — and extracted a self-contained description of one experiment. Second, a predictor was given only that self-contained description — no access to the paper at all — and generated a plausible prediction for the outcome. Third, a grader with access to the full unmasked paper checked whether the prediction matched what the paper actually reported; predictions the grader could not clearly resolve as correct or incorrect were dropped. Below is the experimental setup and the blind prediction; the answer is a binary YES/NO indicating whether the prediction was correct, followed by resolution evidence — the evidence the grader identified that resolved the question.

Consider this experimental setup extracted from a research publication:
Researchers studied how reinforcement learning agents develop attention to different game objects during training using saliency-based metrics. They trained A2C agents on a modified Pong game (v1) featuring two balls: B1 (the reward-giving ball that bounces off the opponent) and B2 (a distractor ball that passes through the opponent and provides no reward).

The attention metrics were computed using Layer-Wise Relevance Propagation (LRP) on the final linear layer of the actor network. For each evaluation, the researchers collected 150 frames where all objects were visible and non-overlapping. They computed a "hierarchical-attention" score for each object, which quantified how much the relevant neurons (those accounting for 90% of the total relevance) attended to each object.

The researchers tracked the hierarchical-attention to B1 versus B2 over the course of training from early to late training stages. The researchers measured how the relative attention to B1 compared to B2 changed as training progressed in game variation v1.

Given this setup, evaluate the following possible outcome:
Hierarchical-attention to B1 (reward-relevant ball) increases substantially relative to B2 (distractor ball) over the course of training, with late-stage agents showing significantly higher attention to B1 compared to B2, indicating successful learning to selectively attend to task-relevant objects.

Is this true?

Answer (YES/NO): NO